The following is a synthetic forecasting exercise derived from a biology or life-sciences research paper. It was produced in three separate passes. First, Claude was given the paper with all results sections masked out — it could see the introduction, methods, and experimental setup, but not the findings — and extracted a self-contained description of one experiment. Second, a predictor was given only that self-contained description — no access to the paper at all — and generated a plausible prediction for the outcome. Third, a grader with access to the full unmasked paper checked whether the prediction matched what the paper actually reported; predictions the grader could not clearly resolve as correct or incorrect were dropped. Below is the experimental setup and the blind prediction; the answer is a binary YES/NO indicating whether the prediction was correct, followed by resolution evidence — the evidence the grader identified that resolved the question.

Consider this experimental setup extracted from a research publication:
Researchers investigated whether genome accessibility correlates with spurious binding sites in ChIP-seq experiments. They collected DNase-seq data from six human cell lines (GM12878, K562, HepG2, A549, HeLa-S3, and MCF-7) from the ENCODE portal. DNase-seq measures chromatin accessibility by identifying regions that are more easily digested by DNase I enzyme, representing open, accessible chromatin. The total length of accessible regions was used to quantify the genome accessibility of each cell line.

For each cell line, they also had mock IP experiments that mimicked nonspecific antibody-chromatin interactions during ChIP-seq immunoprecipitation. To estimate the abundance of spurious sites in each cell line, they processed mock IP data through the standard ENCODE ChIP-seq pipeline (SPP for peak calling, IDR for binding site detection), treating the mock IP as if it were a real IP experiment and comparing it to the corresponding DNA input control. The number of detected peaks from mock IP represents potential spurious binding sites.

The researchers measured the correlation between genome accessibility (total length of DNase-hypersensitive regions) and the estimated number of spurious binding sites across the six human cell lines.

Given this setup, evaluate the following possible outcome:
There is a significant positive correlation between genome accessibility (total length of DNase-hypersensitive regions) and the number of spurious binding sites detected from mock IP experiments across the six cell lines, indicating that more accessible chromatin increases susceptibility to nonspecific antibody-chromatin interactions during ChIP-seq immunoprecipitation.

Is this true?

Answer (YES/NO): YES